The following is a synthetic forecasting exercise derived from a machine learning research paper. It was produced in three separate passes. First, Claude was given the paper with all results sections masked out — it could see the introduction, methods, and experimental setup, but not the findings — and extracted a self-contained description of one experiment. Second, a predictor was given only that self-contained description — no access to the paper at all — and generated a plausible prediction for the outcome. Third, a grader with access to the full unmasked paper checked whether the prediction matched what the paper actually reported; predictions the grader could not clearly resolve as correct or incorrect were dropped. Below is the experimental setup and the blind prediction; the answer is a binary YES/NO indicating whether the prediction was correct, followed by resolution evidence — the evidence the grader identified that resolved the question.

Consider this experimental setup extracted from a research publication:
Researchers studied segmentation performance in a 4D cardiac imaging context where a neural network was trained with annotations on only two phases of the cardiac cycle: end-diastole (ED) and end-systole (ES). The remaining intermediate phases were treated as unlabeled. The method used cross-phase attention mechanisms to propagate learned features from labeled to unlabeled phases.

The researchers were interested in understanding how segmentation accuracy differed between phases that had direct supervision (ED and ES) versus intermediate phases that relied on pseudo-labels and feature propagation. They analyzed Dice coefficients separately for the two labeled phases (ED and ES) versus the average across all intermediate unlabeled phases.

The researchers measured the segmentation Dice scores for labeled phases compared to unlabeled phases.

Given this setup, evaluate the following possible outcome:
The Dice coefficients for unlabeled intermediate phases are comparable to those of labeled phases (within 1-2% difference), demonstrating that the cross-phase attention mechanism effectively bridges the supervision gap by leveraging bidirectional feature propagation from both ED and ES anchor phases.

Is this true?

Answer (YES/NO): NO